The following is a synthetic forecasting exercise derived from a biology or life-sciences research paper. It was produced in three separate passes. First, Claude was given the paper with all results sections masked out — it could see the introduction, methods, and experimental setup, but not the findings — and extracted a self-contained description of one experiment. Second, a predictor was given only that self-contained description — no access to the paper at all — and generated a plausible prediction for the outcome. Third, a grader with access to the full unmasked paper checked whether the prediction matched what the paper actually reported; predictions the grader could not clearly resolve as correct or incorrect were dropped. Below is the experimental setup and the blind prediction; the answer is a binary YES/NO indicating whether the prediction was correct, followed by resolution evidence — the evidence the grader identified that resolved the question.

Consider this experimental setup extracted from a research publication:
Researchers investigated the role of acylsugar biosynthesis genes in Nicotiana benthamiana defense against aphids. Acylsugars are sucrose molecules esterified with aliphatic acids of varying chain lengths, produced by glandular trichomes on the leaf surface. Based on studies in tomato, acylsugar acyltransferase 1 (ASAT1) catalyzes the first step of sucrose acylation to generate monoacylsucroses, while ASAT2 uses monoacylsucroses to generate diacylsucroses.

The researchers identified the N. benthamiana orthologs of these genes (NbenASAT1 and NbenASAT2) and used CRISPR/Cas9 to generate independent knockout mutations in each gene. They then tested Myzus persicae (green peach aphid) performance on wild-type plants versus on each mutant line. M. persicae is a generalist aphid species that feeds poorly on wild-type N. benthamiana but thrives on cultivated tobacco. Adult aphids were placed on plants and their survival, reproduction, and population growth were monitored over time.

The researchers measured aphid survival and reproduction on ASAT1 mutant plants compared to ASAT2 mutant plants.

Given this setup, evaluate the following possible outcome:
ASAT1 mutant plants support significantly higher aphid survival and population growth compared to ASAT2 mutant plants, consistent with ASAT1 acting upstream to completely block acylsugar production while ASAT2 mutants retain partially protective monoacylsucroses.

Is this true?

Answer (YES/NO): NO